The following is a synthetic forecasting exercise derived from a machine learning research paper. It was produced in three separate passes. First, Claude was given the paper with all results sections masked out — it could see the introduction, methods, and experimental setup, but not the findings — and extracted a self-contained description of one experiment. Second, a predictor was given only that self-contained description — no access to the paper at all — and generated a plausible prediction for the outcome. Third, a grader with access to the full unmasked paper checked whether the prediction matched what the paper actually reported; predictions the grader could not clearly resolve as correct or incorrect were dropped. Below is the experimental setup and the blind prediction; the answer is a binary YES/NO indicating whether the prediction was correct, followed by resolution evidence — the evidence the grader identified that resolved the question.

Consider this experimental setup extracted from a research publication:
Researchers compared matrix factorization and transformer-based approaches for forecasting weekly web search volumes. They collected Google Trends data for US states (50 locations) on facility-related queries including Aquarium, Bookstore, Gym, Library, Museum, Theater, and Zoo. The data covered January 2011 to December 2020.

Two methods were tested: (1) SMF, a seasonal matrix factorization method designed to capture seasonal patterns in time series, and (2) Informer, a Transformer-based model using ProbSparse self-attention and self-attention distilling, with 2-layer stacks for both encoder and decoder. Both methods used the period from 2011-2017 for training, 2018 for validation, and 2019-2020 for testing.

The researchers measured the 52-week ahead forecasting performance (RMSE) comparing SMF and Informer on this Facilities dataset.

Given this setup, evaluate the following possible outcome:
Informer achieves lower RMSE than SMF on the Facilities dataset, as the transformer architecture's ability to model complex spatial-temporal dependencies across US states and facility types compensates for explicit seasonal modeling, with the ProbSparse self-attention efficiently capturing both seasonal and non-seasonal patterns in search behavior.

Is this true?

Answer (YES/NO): YES